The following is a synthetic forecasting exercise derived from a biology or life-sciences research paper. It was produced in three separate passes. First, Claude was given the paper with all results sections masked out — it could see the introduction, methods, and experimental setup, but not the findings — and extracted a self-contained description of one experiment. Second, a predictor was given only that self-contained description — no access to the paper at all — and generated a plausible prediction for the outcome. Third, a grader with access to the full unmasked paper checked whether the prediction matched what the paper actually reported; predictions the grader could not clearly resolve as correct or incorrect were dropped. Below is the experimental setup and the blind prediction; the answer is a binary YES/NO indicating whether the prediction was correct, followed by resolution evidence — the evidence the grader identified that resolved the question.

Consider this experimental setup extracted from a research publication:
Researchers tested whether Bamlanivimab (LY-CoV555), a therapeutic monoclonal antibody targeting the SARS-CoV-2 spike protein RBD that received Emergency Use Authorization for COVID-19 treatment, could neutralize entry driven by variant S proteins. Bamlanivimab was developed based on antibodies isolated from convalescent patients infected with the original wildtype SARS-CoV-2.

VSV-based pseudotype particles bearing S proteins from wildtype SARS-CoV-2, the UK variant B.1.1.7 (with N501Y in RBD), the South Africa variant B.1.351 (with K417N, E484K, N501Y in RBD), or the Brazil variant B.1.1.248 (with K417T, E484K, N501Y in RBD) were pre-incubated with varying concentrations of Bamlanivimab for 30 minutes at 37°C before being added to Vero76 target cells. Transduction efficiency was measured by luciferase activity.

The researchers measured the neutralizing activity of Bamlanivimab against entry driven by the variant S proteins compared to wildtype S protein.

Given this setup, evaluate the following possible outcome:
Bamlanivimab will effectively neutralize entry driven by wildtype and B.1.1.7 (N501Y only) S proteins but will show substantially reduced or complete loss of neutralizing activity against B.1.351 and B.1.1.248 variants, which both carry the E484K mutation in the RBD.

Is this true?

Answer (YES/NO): YES